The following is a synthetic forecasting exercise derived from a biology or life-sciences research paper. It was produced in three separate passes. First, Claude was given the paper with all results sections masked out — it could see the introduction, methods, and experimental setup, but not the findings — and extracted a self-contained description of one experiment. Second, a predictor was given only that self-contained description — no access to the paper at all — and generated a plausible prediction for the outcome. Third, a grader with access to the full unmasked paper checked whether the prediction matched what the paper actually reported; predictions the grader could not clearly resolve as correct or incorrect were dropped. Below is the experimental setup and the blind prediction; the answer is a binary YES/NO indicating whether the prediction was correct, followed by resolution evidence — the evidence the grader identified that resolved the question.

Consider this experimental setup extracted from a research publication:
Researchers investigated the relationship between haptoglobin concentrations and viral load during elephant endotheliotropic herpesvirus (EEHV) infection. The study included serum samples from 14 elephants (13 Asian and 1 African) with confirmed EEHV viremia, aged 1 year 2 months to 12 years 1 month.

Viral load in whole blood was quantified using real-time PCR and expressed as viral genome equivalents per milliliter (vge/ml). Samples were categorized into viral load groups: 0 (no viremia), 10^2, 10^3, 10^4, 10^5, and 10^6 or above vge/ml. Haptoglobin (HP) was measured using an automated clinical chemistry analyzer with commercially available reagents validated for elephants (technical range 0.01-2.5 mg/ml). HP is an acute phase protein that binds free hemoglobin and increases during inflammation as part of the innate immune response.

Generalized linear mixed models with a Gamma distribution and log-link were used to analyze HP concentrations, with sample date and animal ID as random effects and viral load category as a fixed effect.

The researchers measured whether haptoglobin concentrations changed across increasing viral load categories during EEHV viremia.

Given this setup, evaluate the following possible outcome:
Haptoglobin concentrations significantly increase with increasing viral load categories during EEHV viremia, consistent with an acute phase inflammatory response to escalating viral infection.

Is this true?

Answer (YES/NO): YES